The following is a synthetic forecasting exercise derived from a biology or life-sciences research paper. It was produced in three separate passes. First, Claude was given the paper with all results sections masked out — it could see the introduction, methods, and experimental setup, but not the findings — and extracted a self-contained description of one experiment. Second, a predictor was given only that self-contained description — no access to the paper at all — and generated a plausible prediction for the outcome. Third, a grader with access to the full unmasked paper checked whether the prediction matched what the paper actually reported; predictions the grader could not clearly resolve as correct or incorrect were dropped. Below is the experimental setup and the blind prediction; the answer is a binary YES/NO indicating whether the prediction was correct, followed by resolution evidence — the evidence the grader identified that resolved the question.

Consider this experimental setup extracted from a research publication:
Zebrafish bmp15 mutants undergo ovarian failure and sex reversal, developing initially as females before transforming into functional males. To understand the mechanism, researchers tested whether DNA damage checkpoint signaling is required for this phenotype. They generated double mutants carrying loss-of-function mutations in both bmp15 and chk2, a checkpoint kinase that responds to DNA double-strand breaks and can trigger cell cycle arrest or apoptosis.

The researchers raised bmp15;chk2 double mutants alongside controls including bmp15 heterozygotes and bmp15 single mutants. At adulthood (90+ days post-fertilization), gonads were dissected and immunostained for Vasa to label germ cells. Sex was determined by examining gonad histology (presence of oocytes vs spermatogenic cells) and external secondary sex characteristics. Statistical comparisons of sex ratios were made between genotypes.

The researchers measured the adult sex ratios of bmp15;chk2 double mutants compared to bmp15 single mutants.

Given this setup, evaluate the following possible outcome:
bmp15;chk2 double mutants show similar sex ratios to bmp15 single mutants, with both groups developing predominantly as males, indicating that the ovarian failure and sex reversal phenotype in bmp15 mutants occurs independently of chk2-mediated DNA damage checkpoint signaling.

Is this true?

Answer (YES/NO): NO